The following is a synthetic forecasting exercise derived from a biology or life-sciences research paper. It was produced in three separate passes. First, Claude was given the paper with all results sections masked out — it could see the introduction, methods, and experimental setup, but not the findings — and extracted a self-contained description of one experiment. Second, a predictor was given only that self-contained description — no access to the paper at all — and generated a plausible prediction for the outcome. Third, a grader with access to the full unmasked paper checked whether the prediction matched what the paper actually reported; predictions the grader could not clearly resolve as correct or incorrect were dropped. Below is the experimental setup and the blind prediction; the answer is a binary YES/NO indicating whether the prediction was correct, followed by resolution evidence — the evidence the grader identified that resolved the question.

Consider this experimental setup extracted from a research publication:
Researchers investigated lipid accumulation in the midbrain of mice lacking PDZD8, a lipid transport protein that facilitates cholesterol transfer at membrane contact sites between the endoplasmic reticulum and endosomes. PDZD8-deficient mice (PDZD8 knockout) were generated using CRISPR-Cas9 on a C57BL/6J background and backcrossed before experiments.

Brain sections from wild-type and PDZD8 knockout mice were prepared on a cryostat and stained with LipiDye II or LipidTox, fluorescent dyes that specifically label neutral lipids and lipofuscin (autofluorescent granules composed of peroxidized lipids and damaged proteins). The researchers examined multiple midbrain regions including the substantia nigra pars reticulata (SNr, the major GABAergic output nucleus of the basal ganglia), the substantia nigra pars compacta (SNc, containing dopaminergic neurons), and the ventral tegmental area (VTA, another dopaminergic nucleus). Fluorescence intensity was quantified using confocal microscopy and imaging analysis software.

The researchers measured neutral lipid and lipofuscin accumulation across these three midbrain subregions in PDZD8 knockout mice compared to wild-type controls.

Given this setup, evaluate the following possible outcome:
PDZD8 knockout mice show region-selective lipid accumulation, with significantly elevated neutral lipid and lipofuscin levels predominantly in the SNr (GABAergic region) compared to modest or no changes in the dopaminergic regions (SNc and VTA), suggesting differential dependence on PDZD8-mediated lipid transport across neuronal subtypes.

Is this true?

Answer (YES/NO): YES